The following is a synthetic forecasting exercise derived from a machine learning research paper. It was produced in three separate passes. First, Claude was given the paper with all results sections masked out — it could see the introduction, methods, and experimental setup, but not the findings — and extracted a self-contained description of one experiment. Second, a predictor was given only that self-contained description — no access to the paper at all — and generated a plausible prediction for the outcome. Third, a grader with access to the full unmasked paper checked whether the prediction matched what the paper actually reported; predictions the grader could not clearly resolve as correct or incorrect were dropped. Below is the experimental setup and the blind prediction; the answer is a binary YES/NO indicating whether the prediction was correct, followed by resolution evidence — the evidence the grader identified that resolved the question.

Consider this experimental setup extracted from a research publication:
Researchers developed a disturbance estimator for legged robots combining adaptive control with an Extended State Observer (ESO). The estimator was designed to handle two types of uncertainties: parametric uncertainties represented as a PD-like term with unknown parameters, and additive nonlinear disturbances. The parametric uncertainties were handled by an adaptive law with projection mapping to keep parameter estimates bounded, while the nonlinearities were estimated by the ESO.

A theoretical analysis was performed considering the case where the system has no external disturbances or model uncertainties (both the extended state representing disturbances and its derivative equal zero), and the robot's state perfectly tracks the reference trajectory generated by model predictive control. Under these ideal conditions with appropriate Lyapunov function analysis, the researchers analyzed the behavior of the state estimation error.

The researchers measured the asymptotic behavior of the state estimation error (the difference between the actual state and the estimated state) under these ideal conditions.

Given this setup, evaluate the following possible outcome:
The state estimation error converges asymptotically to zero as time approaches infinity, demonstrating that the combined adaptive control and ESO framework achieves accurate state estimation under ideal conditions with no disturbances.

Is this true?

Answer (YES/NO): YES